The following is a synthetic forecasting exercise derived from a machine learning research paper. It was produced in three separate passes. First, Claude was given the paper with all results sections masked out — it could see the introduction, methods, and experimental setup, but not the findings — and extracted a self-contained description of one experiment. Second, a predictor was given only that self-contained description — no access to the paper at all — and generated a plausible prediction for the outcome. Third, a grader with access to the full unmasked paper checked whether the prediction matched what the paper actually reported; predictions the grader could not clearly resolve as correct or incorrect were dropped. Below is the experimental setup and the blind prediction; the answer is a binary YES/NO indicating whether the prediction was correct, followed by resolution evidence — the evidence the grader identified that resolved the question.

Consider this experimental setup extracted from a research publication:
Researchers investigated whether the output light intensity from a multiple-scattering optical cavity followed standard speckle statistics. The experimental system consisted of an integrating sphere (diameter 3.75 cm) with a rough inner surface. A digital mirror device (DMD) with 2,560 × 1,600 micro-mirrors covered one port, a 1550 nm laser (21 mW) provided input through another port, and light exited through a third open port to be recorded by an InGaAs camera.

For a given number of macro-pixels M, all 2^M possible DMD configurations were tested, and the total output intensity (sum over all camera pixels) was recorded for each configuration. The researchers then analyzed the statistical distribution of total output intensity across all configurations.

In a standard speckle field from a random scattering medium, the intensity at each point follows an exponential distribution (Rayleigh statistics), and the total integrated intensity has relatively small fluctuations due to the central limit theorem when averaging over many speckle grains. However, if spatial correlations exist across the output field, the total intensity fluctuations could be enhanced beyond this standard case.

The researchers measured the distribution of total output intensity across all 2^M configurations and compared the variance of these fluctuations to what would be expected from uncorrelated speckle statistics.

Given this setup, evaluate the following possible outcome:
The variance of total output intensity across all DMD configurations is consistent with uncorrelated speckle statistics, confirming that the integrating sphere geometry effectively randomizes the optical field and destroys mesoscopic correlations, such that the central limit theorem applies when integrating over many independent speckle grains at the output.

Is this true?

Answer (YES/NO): NO